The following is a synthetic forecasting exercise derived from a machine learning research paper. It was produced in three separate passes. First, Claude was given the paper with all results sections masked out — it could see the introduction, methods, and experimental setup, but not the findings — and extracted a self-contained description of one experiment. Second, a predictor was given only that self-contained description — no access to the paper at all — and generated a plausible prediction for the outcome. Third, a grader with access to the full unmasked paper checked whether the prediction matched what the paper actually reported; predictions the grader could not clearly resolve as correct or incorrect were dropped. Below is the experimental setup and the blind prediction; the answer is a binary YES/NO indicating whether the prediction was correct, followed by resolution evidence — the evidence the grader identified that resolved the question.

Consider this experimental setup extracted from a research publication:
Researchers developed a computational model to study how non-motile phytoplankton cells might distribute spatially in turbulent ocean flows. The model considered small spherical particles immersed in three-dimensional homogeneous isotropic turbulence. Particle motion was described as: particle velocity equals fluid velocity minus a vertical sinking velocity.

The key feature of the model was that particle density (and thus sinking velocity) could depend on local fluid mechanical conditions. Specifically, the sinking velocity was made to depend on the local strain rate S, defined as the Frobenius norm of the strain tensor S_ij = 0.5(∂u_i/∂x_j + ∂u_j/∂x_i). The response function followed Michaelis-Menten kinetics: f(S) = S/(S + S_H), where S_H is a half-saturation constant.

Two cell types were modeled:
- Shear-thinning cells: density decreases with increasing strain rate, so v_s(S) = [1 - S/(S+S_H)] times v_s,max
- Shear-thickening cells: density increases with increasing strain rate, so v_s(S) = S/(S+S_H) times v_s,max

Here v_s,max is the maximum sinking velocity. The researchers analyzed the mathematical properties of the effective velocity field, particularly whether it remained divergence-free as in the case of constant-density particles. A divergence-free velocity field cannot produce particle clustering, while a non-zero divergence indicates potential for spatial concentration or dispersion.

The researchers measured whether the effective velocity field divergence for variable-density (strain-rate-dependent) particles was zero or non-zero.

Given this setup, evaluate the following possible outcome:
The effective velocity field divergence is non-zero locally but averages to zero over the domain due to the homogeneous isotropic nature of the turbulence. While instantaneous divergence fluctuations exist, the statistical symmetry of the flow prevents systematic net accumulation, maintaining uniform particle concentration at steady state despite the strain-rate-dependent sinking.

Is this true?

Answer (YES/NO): NO